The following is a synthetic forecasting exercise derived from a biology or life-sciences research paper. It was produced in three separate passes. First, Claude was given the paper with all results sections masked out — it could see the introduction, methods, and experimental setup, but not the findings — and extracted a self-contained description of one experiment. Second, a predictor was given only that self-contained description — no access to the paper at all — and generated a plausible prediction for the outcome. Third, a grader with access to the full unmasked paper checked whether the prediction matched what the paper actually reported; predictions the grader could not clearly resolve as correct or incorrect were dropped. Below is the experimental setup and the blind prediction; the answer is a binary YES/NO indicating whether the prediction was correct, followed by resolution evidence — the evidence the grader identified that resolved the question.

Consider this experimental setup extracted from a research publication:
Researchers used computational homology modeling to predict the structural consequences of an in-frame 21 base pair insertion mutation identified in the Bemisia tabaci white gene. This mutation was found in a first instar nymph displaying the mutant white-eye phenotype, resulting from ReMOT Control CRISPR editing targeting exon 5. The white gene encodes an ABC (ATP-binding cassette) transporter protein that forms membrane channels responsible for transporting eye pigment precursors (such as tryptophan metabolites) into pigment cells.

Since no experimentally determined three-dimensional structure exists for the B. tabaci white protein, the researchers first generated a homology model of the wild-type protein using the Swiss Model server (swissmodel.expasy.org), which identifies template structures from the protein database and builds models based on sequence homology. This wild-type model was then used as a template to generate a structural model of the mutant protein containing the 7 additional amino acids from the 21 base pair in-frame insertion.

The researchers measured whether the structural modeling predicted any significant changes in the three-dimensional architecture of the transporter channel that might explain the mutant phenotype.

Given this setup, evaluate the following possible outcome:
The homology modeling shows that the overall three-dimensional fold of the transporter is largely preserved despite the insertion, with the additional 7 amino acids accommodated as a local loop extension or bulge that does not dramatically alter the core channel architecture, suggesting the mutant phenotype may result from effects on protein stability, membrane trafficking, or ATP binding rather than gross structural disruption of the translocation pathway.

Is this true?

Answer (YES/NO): NO